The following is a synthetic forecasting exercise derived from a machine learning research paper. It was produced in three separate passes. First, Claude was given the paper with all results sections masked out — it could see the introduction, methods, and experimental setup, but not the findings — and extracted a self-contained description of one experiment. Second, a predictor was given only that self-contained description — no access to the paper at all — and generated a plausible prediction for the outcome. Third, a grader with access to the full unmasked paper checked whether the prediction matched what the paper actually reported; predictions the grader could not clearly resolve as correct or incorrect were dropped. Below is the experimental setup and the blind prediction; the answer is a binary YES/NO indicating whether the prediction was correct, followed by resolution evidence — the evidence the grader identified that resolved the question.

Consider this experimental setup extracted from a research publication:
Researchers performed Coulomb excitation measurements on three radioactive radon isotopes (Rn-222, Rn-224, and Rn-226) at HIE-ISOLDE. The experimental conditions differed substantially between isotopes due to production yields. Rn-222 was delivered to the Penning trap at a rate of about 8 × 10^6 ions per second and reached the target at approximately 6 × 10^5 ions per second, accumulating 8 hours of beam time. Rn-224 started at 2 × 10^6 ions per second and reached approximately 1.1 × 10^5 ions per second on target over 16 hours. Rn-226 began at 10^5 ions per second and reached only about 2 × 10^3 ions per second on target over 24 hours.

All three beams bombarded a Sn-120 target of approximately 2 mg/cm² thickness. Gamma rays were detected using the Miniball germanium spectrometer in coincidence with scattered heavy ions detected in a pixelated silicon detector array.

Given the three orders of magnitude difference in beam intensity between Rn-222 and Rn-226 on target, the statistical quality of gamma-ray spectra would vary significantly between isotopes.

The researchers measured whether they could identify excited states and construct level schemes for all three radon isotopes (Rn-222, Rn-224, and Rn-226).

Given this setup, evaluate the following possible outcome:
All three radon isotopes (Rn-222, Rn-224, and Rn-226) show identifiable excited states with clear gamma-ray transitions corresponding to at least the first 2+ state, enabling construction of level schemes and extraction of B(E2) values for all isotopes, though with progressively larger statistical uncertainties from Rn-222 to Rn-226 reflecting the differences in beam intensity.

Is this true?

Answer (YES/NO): NO